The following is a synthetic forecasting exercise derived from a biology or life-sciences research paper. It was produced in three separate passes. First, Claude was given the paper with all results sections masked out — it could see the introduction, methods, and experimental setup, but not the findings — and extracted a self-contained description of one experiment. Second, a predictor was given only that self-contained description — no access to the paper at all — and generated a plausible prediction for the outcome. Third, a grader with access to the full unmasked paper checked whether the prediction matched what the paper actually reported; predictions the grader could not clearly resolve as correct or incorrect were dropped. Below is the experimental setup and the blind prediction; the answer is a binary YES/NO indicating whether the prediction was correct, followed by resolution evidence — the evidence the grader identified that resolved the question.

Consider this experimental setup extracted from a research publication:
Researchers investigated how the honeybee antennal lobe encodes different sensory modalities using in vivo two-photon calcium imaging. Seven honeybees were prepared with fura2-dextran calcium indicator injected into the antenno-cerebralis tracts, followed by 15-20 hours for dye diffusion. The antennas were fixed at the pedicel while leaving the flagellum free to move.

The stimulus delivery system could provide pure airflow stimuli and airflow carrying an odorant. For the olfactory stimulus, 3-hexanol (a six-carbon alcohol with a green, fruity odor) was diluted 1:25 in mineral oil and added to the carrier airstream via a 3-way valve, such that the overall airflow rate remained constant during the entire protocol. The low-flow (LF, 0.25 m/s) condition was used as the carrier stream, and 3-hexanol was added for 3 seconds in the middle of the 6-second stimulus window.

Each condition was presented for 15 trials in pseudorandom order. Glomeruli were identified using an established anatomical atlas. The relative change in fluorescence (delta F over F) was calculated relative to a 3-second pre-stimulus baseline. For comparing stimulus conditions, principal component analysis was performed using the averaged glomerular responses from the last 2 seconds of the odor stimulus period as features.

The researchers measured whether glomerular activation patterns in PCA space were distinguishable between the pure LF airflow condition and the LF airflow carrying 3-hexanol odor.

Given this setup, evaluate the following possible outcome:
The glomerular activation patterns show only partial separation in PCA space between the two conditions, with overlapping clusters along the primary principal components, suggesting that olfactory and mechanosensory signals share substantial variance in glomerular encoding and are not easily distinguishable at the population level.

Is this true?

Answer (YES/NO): NO